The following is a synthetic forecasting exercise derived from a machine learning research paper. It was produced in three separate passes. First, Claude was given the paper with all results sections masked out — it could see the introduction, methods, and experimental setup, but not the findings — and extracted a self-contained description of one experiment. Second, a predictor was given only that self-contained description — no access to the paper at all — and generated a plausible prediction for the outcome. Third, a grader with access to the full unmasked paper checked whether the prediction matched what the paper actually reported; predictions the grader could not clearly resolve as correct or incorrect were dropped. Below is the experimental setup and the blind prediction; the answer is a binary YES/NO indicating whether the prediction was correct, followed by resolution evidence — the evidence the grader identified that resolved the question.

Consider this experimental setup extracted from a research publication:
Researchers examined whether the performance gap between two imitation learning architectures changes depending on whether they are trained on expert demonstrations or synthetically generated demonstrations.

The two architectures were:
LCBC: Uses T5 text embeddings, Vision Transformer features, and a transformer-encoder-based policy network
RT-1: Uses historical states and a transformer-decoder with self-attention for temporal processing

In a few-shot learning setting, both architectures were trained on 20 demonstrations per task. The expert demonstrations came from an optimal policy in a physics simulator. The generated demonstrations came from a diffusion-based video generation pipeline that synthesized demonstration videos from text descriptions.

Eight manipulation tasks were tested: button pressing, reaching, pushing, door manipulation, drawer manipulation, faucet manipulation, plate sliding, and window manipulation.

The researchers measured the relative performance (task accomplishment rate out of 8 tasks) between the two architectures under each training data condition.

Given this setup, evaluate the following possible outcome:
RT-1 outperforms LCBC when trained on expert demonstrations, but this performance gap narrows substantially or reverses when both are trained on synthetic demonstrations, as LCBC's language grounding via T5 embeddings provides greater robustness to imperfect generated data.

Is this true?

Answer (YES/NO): YES